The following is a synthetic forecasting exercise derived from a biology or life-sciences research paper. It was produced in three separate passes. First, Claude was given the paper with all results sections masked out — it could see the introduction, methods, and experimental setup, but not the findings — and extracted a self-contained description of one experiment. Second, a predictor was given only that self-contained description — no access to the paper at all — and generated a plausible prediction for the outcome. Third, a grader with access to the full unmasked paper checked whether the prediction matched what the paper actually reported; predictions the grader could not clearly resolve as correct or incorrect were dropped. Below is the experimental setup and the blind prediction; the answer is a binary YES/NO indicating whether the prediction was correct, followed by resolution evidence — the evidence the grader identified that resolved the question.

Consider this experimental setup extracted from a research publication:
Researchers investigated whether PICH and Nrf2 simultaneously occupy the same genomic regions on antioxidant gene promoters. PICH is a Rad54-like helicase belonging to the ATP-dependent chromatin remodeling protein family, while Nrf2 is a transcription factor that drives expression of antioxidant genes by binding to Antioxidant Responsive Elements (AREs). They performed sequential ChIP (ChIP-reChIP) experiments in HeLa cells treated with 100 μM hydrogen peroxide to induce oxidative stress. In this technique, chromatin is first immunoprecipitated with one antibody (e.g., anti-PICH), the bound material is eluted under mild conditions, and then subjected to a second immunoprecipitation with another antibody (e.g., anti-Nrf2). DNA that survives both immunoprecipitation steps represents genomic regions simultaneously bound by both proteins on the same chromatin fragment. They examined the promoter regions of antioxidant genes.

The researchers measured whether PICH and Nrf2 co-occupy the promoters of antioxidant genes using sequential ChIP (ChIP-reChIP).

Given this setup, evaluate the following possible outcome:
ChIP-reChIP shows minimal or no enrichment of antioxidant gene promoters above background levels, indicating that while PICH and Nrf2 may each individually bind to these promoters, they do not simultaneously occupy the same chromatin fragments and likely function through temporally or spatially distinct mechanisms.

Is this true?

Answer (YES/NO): NO